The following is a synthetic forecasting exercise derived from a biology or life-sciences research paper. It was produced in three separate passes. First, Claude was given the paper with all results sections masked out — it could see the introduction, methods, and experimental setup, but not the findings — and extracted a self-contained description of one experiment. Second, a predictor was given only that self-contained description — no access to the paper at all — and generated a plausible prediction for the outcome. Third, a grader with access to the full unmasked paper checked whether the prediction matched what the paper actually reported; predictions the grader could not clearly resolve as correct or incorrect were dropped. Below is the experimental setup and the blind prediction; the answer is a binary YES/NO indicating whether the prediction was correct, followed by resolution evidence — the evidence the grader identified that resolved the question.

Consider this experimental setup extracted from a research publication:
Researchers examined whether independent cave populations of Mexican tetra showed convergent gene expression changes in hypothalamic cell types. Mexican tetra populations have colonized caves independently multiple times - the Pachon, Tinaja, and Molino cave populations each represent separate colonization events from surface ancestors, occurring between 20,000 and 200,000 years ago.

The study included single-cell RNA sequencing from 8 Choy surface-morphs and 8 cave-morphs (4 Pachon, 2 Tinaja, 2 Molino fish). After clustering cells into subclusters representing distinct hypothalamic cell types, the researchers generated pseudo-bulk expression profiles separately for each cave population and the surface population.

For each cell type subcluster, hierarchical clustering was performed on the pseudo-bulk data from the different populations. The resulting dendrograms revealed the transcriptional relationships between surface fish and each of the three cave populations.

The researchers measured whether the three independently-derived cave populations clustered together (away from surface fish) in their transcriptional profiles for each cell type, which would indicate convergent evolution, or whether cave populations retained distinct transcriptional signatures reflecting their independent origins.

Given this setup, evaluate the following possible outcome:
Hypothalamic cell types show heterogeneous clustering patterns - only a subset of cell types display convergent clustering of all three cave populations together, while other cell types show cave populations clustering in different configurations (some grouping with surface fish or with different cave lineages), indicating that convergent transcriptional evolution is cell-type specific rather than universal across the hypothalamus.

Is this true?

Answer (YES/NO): NO